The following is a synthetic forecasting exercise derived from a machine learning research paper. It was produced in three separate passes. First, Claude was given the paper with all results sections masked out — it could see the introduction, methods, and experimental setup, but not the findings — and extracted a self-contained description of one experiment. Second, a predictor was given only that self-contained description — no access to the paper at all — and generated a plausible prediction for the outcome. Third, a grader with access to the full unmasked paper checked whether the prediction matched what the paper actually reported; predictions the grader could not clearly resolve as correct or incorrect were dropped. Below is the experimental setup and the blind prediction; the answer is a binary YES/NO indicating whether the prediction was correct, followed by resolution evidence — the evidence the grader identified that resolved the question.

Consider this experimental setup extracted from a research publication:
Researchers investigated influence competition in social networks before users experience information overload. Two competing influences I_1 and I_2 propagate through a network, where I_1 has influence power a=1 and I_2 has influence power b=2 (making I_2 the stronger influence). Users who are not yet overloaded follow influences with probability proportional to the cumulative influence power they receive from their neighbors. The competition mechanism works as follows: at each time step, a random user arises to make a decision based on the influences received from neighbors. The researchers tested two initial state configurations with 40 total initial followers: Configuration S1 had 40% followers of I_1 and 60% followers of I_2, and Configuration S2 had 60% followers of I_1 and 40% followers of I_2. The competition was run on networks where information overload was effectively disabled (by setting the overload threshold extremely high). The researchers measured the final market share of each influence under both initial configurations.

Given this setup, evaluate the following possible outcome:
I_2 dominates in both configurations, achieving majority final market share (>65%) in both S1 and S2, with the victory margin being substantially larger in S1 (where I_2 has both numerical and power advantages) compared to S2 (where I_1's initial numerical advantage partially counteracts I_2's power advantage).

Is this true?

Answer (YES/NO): NO